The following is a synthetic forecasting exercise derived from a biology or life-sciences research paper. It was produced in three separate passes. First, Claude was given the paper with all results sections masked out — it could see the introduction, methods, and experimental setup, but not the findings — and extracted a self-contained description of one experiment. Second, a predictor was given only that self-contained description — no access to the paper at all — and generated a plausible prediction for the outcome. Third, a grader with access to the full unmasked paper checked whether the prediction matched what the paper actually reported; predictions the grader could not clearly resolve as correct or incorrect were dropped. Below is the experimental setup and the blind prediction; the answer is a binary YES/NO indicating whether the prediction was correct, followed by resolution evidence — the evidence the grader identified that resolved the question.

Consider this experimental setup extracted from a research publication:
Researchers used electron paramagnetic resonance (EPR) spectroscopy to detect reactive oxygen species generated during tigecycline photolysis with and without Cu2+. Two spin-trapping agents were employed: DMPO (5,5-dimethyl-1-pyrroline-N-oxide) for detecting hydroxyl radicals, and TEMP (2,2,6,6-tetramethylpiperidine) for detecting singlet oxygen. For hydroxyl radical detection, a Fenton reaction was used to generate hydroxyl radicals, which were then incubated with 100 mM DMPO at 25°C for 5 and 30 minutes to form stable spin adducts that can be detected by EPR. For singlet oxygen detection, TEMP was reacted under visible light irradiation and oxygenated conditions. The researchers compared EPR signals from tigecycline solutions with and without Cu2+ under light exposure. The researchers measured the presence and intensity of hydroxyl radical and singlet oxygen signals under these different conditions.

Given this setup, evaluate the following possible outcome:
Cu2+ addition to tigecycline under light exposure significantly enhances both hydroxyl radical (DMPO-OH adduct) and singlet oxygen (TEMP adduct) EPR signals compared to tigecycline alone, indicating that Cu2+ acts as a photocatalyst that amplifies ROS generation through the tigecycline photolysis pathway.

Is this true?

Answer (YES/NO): YES